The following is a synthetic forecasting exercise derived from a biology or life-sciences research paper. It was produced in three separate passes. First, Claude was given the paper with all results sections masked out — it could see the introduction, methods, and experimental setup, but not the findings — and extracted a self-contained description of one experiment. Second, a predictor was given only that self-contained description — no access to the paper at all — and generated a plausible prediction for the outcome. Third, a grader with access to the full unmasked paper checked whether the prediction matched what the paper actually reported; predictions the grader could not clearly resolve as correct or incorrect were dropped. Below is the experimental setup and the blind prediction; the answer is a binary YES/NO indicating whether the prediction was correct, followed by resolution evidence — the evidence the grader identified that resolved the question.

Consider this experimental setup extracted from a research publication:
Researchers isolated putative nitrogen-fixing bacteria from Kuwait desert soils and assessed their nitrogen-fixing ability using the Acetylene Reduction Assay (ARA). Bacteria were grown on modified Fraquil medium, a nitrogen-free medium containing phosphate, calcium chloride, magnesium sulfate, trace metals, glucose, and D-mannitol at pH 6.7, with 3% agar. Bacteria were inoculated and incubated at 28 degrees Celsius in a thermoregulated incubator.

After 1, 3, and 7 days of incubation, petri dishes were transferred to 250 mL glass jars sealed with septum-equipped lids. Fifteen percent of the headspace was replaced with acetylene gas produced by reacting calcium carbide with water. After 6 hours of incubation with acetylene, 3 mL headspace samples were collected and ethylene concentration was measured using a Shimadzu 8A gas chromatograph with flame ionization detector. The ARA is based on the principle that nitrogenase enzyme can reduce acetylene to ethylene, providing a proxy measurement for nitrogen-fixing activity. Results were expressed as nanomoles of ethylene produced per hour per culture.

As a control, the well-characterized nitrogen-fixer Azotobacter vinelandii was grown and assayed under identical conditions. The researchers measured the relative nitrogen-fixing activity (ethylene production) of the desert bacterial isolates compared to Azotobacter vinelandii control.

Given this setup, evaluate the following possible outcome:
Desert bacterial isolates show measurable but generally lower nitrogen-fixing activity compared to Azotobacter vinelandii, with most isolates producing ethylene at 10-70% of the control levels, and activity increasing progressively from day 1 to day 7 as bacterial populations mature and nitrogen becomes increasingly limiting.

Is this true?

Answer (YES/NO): NO